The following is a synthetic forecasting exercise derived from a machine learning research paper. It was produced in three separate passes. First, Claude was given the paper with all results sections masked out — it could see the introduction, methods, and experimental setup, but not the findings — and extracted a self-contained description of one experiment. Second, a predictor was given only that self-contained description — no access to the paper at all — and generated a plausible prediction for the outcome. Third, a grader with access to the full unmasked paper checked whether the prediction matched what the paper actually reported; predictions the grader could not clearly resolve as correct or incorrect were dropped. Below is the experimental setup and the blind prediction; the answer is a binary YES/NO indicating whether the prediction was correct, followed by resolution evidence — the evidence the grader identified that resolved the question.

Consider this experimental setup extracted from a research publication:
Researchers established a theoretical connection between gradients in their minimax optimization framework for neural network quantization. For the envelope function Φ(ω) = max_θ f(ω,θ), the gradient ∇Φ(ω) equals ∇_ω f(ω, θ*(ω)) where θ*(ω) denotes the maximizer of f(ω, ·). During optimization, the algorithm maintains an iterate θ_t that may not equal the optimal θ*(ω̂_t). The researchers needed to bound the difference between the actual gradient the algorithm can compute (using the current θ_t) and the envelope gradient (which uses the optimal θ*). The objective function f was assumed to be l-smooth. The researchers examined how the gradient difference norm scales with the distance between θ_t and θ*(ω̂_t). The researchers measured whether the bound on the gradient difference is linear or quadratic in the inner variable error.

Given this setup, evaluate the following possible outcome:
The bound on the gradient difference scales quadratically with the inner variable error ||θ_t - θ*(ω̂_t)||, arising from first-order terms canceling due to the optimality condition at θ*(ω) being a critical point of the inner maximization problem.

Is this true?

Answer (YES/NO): NO